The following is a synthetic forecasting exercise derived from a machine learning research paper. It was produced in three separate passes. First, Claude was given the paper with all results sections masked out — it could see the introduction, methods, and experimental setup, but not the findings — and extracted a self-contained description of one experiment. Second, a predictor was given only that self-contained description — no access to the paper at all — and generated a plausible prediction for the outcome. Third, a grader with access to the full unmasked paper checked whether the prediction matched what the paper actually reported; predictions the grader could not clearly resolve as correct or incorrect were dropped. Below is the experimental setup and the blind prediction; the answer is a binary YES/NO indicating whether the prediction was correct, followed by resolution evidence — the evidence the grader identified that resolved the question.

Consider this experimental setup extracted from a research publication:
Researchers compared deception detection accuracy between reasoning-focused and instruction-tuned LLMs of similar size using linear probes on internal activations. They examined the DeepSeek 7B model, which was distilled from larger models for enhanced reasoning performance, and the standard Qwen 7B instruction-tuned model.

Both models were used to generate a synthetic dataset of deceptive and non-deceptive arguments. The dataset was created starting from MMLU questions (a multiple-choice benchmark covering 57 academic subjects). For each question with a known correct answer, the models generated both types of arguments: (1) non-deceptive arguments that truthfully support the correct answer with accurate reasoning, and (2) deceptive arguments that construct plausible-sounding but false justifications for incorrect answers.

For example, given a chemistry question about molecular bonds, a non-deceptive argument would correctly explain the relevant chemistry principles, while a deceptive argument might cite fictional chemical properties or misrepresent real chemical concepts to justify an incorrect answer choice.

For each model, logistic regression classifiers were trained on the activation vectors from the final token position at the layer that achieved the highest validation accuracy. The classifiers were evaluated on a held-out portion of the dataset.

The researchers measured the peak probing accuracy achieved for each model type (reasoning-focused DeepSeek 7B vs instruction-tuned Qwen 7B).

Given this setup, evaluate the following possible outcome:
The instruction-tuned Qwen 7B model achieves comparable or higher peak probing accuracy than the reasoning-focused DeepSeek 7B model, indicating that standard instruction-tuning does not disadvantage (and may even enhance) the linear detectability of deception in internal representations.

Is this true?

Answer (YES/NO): NO